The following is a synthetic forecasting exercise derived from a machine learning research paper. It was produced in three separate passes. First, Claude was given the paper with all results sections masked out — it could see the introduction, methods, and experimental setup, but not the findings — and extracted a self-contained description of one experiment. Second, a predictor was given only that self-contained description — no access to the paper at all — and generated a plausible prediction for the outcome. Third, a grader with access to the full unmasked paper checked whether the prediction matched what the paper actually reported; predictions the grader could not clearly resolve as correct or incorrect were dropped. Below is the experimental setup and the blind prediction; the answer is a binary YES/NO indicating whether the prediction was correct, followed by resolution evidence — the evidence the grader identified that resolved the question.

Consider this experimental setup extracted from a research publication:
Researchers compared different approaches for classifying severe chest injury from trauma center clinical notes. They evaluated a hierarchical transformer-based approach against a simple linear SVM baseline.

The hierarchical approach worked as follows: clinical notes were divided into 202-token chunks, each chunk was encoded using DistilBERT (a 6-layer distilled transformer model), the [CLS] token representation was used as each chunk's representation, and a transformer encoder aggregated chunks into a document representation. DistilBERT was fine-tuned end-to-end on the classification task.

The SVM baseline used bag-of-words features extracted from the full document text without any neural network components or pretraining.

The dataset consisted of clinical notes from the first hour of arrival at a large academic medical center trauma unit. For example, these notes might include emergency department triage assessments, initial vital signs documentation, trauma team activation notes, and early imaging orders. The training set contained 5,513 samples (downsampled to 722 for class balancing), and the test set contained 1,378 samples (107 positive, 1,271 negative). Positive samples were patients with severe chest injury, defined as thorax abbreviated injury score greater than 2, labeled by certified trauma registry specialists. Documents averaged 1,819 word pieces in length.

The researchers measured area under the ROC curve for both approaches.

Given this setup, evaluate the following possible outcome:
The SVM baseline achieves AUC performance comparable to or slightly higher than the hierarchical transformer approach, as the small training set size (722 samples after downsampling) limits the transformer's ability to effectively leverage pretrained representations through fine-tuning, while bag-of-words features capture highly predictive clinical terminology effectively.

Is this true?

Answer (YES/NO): YES